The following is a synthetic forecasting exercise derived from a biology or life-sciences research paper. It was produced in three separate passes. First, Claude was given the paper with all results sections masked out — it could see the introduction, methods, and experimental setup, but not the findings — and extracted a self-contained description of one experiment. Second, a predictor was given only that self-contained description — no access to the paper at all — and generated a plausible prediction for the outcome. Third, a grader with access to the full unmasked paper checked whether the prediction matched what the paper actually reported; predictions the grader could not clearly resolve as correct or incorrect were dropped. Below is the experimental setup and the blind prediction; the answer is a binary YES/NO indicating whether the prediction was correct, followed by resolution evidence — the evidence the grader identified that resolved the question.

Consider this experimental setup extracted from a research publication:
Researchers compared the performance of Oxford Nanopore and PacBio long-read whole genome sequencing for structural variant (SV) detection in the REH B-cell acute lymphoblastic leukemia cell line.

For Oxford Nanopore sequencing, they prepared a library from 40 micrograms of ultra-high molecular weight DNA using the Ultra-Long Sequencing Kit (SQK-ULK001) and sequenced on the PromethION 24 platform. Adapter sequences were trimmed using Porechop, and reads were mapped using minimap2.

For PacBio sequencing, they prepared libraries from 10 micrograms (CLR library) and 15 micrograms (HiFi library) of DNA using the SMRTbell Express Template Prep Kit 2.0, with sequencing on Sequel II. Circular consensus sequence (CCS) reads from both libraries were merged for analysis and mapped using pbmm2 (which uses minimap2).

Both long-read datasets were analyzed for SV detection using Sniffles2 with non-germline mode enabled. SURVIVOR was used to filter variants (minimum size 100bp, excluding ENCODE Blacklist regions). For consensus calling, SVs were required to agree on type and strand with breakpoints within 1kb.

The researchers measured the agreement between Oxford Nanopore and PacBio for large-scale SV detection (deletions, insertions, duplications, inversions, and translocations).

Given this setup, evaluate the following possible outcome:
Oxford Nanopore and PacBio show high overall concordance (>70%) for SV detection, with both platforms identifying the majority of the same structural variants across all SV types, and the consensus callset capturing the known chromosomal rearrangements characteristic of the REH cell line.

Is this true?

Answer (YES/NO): YES